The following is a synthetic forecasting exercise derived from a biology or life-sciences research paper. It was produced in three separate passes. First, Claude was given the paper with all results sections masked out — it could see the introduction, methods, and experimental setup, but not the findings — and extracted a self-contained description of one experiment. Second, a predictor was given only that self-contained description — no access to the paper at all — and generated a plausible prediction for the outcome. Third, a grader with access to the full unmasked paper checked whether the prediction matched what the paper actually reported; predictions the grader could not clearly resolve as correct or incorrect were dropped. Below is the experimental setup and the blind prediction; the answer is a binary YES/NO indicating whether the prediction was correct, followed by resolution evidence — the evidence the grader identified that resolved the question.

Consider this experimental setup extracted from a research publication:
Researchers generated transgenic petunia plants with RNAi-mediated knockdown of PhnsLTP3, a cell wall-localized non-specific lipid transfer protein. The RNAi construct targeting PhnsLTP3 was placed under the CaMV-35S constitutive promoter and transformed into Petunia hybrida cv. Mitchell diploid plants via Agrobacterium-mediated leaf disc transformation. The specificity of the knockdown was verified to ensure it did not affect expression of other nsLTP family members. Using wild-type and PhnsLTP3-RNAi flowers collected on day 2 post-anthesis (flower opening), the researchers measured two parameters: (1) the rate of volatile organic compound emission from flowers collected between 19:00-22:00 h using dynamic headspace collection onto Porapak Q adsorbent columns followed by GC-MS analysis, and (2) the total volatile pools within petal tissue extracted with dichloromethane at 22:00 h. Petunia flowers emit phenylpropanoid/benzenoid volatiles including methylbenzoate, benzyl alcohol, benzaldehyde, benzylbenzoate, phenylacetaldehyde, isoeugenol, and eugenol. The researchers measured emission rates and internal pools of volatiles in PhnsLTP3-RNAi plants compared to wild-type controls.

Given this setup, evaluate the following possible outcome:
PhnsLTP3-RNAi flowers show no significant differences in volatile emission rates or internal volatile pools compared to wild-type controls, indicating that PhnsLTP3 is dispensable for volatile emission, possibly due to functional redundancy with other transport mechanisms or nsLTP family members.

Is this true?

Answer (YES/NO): NO